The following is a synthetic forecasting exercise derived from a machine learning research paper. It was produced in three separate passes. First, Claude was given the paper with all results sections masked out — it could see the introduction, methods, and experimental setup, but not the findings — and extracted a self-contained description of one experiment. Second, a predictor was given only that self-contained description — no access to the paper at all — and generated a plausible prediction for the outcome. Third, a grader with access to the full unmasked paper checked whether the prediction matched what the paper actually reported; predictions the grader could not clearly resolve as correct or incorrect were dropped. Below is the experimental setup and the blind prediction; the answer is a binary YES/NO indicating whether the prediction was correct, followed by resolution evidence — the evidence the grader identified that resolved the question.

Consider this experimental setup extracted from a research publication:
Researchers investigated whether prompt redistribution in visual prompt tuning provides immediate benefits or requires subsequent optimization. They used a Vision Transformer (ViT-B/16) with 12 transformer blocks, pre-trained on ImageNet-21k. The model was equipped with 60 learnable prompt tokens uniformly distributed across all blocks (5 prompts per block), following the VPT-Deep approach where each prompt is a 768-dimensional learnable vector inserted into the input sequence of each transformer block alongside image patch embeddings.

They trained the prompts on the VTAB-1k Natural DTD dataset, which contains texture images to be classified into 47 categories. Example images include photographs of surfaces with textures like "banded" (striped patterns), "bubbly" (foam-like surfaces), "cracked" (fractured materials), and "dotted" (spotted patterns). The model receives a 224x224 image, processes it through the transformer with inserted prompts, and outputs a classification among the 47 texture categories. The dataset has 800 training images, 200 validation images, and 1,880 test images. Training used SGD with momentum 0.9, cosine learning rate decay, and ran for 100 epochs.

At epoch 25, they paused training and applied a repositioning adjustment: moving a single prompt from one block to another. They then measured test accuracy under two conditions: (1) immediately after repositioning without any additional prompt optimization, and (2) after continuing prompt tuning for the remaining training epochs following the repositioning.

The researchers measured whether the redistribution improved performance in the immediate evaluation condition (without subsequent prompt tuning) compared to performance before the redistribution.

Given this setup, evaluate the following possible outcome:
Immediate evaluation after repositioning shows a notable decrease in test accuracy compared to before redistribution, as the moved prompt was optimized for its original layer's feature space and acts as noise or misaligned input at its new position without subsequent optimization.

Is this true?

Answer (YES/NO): NO